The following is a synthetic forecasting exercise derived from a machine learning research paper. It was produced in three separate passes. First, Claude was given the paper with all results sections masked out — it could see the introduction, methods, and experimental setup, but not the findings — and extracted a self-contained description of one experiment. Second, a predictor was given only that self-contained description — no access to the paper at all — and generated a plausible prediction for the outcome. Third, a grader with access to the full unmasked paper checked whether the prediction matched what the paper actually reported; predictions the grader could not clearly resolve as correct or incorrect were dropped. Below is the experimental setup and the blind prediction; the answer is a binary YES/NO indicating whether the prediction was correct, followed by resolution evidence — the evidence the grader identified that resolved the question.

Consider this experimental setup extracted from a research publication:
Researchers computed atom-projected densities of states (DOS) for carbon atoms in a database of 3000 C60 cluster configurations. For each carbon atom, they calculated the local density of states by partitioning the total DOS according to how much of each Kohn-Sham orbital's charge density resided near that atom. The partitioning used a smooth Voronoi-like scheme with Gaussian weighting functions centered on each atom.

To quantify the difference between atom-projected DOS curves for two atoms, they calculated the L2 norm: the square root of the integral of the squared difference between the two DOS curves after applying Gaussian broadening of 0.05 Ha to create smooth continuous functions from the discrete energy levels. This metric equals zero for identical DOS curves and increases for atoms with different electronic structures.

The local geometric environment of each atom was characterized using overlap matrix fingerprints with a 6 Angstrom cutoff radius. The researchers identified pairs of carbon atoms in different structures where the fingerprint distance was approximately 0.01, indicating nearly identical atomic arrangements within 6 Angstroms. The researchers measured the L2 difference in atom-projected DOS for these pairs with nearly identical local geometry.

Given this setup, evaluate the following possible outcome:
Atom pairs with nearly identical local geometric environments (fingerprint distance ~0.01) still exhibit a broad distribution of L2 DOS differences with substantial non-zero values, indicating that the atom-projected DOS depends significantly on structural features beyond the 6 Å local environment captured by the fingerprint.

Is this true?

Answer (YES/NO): YES